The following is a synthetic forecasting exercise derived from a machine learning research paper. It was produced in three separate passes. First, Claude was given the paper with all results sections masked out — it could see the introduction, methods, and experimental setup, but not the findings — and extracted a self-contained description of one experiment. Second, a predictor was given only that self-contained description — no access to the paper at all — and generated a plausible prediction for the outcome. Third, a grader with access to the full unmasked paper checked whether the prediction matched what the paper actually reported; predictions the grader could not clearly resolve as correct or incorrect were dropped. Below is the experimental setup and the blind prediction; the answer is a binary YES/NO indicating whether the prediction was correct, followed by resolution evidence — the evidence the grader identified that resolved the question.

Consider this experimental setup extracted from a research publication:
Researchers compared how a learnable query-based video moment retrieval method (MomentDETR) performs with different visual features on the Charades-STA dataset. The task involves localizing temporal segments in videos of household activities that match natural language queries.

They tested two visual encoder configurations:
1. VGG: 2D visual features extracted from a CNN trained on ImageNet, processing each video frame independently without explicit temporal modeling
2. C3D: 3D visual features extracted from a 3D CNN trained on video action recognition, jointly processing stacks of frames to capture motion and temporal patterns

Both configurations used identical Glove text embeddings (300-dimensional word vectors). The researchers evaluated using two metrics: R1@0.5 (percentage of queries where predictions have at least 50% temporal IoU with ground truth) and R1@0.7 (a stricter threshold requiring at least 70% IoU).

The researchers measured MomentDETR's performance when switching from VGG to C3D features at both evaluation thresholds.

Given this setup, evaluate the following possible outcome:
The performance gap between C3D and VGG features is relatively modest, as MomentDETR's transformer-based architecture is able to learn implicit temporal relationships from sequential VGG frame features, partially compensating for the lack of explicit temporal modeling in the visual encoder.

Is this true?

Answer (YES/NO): YES